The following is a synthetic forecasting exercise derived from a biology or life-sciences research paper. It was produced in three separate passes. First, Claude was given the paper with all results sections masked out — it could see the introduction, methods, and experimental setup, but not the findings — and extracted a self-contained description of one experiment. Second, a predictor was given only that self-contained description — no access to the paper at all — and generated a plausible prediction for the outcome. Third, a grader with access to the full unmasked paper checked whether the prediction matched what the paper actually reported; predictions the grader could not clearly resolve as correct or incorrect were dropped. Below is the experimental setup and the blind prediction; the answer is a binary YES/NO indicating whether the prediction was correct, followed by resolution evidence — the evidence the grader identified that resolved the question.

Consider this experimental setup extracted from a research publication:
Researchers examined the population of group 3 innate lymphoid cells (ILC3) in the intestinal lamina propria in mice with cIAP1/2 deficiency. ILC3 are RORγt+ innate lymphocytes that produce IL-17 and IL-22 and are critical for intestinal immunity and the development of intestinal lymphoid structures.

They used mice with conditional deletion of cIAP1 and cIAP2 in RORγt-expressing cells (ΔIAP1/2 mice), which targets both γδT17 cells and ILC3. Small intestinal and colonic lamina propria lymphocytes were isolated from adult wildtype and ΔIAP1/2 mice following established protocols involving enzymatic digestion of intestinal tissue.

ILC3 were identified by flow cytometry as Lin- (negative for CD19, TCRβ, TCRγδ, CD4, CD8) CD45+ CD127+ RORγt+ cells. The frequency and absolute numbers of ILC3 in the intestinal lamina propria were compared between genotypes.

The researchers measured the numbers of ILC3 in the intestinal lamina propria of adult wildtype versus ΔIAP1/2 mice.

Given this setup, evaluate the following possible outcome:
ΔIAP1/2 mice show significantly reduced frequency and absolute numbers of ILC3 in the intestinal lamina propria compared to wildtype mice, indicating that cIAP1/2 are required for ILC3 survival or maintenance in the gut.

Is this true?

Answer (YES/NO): YES